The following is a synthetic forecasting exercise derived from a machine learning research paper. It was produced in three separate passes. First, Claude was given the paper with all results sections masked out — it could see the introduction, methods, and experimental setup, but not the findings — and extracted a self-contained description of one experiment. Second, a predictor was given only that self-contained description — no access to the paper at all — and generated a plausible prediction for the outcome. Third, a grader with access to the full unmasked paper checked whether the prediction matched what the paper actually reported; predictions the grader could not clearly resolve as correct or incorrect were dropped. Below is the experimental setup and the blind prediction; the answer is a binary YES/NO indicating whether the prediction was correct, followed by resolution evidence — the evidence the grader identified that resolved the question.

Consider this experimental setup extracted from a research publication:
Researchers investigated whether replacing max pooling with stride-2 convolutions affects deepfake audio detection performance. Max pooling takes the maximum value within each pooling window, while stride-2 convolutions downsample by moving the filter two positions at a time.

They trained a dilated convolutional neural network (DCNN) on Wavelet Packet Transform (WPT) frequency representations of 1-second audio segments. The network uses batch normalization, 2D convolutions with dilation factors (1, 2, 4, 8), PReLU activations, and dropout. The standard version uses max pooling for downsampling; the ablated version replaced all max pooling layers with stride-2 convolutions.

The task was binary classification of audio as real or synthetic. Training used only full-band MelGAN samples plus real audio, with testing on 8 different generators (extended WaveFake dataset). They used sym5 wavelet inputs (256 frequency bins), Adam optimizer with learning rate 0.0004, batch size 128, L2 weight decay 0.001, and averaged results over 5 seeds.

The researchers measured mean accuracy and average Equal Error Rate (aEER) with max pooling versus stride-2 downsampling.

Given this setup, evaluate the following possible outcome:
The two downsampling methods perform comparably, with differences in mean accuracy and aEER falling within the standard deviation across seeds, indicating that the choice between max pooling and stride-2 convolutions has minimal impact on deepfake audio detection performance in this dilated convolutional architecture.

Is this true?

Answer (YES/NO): YES